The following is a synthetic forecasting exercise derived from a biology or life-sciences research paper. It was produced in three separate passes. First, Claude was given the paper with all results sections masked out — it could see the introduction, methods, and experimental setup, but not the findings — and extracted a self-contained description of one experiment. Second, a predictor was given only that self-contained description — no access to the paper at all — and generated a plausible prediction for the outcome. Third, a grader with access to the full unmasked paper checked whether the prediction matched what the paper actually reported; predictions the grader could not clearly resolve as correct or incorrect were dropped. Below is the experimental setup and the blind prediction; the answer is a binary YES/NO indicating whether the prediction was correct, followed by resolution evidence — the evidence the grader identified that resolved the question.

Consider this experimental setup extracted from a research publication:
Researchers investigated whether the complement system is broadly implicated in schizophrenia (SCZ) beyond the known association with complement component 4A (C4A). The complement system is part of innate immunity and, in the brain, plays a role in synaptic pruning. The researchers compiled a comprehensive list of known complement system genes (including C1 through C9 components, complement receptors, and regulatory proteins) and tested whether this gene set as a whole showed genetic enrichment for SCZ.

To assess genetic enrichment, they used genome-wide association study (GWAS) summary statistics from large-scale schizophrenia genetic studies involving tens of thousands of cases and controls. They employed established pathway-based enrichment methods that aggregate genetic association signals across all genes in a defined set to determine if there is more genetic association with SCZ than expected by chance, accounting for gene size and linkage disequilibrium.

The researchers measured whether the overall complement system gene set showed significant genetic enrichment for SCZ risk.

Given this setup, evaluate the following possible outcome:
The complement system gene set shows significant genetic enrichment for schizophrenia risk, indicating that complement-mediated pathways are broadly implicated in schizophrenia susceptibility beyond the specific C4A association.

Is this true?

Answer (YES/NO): NO